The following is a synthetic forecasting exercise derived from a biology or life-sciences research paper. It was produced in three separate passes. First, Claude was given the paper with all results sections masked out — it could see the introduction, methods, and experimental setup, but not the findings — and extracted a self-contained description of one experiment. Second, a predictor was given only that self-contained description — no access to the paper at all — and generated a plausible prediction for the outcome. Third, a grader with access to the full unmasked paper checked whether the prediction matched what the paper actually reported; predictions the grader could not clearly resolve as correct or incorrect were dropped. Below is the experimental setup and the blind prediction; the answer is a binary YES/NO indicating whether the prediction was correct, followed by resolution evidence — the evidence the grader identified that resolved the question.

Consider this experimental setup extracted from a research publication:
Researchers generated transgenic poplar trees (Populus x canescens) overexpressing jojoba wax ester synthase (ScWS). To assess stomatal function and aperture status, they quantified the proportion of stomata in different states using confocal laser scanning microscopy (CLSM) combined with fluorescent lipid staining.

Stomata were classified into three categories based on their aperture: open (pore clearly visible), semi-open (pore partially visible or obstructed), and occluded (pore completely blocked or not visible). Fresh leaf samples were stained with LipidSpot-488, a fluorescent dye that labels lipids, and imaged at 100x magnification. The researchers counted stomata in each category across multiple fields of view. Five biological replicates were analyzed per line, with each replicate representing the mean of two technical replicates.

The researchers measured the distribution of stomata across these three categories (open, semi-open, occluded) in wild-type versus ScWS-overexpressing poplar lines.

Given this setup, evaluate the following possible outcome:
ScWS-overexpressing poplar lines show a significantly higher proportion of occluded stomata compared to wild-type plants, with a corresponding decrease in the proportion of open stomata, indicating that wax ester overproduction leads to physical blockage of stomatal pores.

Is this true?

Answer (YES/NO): YES